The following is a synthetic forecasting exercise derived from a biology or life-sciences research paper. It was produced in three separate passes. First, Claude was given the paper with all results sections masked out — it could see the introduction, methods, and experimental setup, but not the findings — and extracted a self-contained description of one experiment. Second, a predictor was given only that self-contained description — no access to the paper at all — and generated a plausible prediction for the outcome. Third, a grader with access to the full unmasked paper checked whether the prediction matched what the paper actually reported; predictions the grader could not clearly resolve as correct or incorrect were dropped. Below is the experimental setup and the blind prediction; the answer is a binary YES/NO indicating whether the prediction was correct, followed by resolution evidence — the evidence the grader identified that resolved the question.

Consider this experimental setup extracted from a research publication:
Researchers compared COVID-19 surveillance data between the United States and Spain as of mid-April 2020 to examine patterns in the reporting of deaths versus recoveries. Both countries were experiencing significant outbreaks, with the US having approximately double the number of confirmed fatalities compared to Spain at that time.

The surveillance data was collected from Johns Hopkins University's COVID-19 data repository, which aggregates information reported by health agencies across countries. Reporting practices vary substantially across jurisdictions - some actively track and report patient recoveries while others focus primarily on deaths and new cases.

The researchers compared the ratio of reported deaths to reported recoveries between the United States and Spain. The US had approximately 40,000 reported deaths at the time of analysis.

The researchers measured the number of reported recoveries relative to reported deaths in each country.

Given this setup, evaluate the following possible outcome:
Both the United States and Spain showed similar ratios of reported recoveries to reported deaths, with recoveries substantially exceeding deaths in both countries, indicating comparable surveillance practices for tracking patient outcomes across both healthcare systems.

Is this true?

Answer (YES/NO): NO